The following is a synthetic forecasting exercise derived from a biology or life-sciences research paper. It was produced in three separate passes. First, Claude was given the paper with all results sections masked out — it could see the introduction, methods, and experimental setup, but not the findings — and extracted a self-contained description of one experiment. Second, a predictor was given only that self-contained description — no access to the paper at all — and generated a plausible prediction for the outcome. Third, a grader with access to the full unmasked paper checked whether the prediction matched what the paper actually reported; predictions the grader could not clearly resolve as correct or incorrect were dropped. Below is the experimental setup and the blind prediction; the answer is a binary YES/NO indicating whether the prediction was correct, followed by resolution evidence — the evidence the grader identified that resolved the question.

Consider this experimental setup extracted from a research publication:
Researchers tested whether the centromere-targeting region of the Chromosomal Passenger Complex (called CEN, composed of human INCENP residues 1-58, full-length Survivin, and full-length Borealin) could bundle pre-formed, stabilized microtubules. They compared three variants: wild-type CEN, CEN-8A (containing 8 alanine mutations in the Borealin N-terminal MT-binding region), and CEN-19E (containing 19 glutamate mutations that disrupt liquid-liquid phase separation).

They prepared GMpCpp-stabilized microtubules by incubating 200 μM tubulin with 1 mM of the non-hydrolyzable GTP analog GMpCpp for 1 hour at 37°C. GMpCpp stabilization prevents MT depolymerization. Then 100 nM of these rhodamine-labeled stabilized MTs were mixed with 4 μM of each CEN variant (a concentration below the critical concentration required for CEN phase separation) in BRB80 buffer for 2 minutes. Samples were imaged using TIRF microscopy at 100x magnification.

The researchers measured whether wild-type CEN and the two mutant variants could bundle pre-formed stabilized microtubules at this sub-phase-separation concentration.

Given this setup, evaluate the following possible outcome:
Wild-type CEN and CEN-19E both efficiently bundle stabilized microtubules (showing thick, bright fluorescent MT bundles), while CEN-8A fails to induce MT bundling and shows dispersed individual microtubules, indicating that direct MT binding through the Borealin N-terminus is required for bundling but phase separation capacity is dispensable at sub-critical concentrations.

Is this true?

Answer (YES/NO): NO